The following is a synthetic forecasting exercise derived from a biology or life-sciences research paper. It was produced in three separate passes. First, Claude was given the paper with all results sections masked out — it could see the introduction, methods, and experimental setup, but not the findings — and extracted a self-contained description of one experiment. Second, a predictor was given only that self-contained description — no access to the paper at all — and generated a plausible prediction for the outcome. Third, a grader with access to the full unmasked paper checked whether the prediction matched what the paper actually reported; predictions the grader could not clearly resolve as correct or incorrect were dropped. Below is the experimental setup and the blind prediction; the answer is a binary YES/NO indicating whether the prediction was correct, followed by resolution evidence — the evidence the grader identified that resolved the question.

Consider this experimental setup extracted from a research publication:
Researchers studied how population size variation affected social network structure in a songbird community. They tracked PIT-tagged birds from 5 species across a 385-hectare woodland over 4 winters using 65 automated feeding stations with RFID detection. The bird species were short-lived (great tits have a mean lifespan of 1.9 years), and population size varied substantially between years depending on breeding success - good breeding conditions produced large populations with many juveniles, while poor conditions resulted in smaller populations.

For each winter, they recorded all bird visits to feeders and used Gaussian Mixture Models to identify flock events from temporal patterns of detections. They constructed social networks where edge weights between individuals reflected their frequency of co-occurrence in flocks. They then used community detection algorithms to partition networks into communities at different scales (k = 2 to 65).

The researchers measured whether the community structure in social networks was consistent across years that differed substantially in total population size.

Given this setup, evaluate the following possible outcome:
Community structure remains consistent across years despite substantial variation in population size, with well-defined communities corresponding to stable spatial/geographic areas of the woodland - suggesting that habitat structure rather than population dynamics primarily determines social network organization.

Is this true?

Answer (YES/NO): NO